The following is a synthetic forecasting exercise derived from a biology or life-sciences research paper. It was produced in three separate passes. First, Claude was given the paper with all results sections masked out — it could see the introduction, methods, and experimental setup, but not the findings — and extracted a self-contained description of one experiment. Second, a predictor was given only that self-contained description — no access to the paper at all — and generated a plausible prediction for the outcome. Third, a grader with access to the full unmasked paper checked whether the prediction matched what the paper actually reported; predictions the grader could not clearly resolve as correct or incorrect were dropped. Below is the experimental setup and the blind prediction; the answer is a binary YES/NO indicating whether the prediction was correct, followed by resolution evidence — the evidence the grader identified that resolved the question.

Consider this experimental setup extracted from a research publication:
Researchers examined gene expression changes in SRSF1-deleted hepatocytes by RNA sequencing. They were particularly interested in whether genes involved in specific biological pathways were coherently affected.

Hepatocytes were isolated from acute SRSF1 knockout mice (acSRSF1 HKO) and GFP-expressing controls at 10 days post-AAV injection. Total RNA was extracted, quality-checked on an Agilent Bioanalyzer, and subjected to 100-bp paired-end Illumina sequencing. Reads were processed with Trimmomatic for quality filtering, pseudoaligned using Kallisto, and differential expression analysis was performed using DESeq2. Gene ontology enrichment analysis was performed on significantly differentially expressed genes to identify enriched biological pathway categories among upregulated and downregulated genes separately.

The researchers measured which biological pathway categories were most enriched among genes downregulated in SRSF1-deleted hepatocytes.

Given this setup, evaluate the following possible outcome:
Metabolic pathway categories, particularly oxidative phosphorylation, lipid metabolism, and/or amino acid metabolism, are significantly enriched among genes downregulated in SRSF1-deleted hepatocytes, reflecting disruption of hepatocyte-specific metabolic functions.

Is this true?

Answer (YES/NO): YES